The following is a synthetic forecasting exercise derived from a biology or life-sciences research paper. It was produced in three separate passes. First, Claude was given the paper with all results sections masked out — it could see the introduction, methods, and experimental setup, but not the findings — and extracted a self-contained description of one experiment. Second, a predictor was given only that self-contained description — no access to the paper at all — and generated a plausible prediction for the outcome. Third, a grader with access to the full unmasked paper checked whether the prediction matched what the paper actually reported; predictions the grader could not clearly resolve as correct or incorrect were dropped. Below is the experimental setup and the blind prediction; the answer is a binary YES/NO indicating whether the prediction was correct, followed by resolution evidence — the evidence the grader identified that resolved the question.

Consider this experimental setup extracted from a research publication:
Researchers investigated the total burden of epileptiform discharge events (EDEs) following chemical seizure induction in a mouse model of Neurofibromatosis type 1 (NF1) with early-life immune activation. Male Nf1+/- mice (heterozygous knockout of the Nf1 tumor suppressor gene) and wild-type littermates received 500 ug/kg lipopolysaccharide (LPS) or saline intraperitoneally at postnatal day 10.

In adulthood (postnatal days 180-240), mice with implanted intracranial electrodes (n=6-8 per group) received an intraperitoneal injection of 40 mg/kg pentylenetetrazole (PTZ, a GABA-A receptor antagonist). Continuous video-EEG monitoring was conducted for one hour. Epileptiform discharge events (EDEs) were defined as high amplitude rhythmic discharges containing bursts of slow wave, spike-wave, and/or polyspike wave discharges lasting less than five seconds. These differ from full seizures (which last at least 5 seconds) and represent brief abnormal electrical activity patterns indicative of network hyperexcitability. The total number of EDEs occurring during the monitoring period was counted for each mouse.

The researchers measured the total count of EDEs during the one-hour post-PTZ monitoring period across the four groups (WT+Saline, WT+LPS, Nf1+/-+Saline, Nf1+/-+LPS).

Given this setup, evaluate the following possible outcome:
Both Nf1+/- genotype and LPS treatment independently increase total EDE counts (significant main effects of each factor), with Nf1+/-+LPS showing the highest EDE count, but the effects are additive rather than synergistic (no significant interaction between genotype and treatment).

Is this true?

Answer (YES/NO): NO